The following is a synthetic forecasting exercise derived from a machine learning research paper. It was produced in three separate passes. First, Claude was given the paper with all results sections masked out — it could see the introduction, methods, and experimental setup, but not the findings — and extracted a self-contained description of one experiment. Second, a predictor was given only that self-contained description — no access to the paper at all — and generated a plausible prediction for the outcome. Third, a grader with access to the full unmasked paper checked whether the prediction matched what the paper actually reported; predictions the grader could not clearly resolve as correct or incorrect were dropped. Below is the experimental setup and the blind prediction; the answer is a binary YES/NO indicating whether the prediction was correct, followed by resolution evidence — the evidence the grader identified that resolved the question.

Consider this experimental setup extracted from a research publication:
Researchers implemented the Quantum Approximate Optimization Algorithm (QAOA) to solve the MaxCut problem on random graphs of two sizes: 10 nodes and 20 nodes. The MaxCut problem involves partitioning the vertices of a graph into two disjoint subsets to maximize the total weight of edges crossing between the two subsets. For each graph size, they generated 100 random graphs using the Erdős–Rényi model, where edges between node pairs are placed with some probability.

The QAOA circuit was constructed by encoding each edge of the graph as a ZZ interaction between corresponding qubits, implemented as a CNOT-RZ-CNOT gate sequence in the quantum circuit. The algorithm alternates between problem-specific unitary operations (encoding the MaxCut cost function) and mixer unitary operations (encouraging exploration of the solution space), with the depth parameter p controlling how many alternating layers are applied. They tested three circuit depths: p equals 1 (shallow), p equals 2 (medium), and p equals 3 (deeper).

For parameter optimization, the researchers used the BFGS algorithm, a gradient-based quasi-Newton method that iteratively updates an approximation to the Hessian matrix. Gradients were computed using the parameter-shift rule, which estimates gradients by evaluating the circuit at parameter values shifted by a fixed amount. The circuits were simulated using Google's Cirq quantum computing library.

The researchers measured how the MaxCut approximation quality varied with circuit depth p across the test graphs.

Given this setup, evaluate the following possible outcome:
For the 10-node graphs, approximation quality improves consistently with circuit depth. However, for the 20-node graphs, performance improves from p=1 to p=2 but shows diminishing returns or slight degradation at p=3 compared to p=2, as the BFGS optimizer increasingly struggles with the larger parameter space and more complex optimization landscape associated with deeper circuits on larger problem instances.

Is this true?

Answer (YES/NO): NO